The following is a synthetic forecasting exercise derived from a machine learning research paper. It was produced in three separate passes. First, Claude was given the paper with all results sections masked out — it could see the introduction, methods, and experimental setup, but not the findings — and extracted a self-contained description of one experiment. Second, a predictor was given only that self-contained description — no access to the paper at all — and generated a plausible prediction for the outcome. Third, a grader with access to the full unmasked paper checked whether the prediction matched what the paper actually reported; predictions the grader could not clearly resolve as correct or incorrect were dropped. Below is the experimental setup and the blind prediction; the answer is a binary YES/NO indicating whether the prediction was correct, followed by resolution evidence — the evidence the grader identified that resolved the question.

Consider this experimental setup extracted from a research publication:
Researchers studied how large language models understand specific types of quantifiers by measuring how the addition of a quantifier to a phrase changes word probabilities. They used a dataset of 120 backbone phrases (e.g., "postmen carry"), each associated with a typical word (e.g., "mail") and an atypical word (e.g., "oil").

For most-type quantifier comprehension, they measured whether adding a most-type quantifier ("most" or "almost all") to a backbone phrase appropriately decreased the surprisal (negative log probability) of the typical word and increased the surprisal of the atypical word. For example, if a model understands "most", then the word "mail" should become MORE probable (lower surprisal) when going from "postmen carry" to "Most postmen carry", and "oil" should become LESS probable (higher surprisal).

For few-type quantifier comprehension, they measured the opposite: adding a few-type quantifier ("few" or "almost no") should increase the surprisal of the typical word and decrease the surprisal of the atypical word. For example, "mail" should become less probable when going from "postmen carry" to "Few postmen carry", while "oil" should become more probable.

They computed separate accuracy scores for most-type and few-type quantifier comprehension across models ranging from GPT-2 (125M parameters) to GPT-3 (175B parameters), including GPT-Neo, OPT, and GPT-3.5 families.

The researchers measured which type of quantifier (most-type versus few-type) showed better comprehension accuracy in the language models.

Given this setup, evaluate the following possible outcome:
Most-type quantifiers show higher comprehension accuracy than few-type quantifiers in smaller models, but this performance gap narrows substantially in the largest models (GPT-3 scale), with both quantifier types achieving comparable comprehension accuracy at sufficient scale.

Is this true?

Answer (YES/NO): NO